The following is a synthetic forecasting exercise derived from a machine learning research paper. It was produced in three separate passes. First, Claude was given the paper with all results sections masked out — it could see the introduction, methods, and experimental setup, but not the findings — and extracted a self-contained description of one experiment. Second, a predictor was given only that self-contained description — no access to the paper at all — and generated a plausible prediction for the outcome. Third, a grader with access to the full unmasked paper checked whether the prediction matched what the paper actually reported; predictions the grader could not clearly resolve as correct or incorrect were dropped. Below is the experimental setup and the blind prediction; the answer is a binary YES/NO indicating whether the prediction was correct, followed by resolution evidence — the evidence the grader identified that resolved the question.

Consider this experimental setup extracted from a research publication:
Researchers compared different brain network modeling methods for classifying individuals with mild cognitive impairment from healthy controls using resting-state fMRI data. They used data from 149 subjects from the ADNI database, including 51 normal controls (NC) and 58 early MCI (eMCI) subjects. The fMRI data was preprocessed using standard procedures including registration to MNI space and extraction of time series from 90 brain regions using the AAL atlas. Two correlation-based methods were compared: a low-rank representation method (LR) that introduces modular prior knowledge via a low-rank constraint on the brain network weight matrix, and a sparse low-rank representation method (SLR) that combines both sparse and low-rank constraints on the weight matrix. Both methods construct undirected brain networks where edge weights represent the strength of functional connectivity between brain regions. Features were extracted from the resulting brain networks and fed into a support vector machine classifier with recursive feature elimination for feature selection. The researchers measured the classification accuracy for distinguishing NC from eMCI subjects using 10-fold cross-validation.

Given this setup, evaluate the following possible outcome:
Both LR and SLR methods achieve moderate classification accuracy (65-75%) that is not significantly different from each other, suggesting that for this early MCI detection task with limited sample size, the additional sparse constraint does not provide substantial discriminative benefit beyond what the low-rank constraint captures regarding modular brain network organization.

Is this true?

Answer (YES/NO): NO